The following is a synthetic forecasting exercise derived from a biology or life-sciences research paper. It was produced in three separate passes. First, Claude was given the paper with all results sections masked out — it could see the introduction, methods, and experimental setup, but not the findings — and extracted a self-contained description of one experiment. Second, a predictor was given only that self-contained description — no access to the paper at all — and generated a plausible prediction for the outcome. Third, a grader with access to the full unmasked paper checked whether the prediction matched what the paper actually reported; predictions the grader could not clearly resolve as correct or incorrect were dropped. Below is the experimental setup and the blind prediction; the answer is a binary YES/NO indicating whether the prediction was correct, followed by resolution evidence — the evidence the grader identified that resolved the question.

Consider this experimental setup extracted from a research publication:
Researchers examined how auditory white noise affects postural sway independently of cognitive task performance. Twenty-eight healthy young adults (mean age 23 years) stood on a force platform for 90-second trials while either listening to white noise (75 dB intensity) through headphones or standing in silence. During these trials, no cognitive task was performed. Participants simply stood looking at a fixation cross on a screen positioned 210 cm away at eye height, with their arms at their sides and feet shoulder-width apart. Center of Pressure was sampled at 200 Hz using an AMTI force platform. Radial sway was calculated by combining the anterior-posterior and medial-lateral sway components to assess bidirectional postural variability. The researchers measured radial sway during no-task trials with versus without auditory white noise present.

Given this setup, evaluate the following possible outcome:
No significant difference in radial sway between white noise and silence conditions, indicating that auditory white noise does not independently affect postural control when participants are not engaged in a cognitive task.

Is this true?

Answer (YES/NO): NO